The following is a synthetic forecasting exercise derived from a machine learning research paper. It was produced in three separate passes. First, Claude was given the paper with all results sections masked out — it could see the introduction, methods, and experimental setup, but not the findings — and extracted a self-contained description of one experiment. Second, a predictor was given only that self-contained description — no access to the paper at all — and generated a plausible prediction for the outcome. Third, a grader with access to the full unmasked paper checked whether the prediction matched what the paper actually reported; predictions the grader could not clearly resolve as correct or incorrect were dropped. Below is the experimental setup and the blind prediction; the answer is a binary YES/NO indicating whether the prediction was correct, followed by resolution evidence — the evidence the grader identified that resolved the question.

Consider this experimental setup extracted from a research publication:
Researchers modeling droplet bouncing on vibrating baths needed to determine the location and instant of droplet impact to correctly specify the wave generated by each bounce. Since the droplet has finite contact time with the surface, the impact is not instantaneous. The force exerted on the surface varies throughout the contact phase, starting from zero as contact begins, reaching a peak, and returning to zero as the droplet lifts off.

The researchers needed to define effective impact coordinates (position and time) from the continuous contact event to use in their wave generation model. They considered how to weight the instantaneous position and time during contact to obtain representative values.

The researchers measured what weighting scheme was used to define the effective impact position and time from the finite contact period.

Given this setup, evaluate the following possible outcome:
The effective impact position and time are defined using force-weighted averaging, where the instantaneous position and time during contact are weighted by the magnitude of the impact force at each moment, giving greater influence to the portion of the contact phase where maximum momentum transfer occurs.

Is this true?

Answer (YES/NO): YES